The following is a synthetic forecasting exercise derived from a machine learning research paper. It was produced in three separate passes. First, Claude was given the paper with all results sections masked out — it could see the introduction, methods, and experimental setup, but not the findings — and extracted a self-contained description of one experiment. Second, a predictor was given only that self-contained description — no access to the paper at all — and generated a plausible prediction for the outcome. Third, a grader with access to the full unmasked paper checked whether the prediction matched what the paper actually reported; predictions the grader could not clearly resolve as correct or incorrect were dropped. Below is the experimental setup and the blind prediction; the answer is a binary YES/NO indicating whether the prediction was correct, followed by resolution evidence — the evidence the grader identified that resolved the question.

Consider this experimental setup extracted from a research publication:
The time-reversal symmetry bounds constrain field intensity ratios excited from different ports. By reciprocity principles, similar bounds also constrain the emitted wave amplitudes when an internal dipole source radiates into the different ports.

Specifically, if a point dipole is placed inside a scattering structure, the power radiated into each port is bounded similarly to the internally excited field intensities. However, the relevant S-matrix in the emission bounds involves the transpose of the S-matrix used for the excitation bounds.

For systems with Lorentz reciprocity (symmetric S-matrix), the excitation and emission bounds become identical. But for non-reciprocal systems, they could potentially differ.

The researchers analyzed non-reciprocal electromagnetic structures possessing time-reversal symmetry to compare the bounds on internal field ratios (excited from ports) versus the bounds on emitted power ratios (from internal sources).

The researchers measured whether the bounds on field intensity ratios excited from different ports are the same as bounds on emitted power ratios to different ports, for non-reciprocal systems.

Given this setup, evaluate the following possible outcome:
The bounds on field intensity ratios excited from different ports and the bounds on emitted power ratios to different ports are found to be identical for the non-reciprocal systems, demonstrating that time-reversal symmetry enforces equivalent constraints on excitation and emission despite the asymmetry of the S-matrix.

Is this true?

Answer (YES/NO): NO